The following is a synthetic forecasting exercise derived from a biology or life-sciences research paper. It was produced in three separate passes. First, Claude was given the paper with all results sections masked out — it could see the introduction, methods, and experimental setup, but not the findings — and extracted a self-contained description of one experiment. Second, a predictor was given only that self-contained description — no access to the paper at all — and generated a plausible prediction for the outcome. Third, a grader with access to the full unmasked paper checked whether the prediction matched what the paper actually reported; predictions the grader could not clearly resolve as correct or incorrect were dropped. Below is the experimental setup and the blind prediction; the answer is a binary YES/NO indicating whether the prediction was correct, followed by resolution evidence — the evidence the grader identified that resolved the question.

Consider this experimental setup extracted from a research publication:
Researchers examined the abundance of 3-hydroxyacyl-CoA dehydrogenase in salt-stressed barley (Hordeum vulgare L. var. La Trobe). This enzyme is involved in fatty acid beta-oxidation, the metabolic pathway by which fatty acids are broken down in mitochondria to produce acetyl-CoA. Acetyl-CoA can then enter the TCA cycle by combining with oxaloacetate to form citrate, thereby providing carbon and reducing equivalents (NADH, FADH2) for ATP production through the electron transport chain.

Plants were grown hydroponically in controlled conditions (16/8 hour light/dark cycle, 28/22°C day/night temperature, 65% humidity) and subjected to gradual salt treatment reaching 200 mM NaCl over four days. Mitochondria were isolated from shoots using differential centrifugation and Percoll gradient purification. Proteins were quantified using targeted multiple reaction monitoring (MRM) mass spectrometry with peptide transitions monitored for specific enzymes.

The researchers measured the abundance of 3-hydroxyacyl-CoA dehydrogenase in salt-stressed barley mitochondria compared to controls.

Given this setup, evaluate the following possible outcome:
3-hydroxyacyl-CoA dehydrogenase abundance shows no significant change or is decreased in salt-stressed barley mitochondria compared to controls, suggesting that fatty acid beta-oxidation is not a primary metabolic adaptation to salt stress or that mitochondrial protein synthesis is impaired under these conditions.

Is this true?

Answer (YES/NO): NO